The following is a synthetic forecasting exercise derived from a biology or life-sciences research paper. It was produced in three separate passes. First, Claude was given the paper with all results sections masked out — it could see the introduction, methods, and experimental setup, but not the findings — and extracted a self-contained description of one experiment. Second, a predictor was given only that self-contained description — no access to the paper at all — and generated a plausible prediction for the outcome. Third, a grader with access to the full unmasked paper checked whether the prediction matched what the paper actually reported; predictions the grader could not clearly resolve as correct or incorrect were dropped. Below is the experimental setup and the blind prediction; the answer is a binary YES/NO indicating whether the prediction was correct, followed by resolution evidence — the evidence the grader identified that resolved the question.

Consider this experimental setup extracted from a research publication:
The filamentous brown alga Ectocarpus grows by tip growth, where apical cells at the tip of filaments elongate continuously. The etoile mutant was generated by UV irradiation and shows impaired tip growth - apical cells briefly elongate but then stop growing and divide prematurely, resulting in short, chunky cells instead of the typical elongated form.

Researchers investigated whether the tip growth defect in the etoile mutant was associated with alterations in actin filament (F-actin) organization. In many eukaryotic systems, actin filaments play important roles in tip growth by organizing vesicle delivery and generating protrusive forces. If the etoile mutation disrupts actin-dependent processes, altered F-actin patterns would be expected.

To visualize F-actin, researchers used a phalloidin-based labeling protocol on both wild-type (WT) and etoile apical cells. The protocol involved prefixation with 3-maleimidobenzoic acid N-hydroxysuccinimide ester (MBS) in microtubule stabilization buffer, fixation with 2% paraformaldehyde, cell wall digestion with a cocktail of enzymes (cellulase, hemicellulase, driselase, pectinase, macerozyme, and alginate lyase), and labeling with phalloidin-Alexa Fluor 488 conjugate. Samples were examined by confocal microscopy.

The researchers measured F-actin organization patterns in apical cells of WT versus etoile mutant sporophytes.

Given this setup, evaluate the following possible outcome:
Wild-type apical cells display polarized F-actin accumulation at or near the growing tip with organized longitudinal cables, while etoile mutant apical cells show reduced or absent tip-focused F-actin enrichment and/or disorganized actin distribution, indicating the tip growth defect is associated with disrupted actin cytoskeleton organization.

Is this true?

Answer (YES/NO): NO